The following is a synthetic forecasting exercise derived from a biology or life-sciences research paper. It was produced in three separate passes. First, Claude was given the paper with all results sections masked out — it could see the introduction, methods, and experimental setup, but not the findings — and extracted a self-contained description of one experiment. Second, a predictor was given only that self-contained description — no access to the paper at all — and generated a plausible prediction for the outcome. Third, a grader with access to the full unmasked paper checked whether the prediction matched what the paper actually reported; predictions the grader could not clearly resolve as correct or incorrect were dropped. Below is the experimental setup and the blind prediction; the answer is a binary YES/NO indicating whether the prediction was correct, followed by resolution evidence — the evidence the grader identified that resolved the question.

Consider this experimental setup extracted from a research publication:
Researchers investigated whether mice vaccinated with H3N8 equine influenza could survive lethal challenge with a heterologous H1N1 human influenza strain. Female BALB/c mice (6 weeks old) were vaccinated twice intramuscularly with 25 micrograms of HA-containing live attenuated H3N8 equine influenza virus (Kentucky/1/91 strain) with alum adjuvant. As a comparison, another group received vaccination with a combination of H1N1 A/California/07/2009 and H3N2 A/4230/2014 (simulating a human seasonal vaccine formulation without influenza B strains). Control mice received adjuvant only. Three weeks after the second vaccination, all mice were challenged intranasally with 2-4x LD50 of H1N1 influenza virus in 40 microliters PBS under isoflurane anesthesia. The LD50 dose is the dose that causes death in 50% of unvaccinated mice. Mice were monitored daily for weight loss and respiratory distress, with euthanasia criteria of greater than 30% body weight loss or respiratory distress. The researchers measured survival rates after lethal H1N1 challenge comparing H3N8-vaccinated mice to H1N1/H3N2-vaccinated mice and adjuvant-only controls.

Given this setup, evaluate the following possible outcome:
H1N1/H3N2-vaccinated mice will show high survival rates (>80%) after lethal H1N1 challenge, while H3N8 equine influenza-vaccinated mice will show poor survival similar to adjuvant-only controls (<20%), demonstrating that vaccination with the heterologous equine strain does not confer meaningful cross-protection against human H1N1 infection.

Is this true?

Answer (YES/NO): NO